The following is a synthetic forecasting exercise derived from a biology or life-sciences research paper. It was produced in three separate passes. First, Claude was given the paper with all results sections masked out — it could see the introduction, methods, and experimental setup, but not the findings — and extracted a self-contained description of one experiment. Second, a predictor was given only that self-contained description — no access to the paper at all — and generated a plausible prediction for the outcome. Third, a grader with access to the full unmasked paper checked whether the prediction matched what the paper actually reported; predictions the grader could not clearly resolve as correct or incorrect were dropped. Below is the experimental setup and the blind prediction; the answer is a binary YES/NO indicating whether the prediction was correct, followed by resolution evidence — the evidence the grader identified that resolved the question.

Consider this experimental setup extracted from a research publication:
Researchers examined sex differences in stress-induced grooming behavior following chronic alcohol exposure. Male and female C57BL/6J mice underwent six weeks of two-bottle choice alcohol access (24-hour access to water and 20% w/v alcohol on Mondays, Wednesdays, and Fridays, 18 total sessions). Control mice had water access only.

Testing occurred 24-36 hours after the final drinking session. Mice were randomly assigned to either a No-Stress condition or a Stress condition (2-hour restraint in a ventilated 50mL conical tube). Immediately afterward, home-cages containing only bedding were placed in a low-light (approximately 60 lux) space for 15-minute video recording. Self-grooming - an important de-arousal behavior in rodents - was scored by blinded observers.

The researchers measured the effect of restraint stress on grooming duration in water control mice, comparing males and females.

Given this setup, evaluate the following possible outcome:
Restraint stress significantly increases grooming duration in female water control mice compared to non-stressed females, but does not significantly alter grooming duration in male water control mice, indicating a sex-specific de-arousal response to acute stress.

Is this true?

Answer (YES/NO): NO